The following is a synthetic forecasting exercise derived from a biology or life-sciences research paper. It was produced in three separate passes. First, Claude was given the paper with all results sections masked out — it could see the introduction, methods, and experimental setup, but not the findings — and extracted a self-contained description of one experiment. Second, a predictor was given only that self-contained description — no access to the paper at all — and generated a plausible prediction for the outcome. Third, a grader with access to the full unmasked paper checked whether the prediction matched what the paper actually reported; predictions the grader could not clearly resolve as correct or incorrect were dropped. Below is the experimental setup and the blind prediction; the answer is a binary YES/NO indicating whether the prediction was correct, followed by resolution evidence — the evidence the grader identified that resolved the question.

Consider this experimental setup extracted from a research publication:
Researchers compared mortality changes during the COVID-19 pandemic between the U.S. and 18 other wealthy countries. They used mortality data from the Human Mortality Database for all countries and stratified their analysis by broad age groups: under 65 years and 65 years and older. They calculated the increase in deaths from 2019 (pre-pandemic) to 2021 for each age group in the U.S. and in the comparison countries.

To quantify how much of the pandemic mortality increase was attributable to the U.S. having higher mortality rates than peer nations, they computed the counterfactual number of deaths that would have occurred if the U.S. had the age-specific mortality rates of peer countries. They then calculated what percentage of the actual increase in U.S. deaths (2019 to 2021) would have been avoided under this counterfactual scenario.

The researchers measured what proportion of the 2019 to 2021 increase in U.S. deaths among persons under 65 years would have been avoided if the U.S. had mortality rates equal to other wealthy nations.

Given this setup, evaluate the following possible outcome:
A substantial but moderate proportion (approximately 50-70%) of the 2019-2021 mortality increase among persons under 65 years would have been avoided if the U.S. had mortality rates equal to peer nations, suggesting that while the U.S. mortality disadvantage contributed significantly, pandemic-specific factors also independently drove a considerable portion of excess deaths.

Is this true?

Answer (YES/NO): NO